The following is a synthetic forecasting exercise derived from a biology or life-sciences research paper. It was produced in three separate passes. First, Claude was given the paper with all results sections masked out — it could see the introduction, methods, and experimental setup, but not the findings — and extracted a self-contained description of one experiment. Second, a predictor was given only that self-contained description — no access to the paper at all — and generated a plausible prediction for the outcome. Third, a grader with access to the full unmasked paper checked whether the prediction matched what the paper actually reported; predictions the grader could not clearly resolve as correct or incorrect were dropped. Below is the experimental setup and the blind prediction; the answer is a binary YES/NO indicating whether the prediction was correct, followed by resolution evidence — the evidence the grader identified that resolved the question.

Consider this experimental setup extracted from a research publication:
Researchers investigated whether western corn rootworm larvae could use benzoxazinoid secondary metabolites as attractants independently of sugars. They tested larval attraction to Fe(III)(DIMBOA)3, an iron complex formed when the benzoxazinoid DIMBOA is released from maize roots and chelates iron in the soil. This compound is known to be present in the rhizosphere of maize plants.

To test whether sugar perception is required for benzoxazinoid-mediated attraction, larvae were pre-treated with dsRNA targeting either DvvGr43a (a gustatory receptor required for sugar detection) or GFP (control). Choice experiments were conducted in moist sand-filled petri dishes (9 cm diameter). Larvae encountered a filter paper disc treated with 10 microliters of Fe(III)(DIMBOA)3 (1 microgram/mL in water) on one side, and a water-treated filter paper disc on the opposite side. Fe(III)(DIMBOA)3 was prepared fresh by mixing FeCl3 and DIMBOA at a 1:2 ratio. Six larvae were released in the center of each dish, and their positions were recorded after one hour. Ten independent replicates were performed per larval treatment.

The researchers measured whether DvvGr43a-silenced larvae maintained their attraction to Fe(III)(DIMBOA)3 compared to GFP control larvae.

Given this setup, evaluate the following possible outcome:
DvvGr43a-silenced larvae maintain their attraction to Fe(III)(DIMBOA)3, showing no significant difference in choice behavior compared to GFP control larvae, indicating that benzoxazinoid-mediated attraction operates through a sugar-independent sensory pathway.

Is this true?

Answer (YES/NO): YES